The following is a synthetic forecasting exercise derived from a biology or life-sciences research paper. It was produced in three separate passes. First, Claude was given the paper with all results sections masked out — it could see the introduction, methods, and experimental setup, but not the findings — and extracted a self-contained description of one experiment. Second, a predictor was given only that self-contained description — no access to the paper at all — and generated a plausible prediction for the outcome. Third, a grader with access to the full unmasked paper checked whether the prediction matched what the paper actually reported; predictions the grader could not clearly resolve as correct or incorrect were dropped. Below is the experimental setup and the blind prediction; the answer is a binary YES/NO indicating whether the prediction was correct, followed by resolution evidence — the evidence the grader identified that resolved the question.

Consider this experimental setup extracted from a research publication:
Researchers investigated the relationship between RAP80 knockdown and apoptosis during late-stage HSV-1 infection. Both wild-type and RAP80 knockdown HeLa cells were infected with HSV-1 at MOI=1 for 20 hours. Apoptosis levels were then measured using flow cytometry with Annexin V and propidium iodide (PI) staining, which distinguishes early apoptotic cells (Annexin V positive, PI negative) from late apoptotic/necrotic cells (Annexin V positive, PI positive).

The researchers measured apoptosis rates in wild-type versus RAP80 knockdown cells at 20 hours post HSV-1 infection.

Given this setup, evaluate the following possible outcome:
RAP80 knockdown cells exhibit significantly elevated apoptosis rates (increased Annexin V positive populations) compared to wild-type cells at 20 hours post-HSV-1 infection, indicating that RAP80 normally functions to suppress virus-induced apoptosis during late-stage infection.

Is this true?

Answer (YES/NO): YES